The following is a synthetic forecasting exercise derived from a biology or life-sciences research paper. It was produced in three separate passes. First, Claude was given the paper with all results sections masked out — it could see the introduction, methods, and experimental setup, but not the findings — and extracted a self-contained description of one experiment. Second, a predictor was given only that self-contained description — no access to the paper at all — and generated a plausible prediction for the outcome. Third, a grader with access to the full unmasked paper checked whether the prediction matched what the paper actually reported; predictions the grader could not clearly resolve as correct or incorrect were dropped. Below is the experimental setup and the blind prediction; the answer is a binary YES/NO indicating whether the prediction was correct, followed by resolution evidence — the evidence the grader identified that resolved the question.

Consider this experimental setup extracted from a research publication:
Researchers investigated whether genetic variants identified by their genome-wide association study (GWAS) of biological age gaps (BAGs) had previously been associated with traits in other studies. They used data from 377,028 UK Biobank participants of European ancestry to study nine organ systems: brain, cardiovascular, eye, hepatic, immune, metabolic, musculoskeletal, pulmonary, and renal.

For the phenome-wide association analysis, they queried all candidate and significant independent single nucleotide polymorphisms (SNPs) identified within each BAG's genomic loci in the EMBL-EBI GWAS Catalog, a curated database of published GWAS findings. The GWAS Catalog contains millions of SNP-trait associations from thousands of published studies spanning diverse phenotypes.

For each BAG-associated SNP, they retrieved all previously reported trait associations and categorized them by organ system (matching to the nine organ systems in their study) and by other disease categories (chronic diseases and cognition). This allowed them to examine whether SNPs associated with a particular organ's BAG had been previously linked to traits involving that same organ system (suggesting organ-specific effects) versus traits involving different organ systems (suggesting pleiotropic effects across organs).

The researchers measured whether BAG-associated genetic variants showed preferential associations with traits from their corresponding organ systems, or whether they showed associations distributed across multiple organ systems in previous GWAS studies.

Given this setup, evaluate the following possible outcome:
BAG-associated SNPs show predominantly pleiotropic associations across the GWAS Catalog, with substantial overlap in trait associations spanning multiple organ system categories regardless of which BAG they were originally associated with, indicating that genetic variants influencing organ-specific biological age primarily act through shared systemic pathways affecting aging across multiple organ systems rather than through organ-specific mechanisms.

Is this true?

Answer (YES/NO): NO